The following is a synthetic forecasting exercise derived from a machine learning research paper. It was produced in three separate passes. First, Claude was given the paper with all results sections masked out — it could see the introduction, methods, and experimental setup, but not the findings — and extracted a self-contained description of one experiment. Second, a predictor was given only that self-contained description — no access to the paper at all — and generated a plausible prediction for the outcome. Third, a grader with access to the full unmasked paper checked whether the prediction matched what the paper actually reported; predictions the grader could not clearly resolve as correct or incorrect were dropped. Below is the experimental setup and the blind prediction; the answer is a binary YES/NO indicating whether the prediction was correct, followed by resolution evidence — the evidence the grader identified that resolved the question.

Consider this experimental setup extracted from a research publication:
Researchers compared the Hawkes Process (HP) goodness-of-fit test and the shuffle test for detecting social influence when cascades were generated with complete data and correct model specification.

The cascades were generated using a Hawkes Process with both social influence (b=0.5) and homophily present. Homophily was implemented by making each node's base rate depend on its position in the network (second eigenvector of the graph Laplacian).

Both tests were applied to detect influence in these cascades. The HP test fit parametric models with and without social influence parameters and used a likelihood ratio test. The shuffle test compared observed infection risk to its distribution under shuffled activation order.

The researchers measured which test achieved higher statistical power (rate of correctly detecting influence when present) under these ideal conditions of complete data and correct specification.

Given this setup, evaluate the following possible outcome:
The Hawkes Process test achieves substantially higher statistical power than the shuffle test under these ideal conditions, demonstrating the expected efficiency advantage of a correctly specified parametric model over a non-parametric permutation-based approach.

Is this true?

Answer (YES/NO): YES